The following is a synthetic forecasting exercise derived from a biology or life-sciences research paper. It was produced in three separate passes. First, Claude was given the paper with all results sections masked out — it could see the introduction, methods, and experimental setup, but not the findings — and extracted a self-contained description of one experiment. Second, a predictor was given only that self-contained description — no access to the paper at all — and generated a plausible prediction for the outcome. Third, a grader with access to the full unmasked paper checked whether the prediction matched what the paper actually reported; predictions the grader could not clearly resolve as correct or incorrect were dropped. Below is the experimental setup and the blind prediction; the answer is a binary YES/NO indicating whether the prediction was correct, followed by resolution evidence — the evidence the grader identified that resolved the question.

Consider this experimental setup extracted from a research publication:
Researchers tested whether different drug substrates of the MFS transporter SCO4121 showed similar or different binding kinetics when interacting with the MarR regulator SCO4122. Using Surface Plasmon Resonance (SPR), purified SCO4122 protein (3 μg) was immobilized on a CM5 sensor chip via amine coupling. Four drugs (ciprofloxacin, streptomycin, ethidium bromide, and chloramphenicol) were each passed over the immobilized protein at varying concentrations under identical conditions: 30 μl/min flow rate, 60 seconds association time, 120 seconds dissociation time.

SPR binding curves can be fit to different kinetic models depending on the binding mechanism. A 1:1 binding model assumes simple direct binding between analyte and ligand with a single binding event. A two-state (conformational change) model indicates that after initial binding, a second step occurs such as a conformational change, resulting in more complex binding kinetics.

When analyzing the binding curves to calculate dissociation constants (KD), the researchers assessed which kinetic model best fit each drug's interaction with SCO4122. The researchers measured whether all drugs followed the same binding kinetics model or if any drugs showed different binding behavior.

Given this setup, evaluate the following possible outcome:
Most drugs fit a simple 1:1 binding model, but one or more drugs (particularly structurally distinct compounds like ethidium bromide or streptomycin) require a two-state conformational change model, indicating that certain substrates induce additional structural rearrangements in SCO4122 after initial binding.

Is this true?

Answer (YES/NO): NO